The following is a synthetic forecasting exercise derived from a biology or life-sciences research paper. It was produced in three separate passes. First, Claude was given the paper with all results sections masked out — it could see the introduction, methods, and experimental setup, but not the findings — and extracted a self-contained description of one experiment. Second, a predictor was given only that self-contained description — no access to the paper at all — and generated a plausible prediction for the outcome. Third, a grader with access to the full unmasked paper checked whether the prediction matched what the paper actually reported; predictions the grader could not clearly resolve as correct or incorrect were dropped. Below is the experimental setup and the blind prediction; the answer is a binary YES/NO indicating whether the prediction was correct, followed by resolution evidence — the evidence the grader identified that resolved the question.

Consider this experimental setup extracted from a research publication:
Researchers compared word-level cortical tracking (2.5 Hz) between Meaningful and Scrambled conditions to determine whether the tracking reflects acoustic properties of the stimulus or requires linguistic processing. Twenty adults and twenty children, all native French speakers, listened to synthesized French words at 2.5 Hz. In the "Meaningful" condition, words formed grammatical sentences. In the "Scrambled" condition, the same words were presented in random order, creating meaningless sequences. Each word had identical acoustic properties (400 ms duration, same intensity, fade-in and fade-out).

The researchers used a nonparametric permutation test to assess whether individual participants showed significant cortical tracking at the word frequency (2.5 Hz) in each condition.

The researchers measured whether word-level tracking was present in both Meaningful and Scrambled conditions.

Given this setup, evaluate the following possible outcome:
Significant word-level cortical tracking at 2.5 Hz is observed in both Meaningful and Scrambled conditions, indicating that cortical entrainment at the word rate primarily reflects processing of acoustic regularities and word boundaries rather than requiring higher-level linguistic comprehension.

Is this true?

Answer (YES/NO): YES